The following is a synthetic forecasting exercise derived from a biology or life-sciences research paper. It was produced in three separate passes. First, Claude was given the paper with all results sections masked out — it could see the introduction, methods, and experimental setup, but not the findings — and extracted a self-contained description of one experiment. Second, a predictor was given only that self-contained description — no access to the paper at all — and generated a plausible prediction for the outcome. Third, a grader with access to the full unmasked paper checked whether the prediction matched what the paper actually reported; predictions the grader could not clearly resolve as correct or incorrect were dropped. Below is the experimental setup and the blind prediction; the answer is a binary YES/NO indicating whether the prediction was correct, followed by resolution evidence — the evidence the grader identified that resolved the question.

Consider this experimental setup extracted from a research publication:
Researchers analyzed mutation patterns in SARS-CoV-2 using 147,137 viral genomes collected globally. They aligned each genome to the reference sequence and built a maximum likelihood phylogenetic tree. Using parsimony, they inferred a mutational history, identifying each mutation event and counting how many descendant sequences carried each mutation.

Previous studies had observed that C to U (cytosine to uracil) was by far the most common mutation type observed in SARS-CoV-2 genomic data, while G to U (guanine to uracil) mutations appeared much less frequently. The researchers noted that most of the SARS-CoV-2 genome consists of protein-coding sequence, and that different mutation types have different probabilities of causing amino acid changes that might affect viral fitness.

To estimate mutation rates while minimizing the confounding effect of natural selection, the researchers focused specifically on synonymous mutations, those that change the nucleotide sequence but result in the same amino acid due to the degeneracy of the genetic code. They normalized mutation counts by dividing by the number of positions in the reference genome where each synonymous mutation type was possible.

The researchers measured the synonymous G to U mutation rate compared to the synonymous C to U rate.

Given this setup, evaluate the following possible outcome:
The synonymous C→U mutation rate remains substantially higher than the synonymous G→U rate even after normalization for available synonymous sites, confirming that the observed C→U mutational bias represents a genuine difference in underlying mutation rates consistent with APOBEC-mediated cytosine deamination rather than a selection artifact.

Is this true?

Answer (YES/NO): NO